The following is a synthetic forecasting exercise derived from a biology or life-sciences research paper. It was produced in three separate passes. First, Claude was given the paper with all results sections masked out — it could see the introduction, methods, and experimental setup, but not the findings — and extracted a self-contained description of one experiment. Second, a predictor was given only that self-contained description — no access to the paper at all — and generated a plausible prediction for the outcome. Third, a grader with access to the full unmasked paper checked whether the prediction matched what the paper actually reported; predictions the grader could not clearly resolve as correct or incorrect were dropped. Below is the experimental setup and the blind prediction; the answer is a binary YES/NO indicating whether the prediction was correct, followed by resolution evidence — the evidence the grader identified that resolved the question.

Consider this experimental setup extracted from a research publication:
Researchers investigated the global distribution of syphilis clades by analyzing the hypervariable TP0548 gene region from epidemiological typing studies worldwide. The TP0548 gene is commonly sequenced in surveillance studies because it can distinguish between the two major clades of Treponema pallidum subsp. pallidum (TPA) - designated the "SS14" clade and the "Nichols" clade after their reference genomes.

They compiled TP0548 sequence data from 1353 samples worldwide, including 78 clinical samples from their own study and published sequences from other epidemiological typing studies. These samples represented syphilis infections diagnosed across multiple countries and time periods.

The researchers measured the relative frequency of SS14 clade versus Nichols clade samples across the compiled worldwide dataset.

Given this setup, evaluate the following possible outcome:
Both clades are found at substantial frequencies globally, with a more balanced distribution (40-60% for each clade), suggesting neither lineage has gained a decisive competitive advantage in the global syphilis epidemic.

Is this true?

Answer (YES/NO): NO